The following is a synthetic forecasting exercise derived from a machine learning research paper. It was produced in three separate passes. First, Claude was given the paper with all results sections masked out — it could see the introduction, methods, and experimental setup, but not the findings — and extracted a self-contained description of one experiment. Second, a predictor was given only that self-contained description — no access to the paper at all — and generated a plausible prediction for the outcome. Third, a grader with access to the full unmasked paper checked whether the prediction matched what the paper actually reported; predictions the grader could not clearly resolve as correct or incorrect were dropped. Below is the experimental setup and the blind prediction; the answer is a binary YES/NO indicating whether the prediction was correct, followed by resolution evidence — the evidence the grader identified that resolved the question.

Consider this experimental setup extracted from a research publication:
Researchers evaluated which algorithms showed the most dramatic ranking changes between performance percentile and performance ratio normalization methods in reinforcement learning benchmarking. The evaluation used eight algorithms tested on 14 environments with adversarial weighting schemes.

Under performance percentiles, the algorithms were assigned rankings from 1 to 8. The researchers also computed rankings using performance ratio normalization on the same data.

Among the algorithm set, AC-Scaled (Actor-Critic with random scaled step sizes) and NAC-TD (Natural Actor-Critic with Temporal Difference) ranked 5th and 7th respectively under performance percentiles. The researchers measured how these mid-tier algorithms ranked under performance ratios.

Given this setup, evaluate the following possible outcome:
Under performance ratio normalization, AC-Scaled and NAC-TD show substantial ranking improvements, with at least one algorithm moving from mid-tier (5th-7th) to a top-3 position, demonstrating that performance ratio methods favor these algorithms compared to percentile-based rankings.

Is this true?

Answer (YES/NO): YES